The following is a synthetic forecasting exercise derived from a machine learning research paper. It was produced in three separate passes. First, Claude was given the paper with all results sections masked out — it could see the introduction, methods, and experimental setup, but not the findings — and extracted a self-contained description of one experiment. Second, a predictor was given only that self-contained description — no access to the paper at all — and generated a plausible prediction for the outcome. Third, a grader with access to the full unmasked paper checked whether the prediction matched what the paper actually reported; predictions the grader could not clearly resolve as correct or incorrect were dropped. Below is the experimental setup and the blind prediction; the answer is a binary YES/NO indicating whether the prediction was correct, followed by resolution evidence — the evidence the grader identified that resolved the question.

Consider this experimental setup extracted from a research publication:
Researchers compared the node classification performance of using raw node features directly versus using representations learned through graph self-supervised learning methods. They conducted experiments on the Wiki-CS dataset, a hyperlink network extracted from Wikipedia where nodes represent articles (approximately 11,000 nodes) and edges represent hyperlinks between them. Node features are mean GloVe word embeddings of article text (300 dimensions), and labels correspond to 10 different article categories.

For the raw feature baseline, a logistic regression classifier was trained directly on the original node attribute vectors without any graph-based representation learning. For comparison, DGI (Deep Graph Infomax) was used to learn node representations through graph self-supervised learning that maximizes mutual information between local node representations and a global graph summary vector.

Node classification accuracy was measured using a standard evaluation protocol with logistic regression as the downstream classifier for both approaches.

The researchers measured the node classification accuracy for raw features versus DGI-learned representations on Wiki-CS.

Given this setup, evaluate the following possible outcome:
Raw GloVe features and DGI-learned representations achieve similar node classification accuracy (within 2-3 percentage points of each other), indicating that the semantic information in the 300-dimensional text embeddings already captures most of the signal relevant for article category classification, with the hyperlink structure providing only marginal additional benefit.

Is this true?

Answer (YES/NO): NO